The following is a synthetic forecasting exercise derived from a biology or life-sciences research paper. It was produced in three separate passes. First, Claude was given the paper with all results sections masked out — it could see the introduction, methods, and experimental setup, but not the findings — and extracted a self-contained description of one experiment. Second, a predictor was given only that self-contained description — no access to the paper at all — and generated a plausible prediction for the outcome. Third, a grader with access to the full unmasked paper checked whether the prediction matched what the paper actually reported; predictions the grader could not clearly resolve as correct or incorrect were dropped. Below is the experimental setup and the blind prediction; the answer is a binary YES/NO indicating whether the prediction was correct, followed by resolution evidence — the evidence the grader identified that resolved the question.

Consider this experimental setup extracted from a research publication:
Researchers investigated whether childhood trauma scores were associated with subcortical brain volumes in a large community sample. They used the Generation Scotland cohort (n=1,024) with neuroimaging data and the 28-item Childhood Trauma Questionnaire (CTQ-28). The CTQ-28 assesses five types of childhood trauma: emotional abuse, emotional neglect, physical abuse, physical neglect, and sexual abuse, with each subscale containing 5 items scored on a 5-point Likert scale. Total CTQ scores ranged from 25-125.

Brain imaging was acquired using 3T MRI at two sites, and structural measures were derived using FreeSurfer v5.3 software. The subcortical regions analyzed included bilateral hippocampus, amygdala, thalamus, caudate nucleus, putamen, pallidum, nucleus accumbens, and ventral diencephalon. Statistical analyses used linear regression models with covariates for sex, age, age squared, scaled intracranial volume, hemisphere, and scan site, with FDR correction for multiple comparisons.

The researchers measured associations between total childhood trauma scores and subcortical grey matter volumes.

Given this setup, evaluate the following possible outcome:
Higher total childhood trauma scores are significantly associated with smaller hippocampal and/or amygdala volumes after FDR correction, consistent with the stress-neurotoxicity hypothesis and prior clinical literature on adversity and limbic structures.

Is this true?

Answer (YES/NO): YES